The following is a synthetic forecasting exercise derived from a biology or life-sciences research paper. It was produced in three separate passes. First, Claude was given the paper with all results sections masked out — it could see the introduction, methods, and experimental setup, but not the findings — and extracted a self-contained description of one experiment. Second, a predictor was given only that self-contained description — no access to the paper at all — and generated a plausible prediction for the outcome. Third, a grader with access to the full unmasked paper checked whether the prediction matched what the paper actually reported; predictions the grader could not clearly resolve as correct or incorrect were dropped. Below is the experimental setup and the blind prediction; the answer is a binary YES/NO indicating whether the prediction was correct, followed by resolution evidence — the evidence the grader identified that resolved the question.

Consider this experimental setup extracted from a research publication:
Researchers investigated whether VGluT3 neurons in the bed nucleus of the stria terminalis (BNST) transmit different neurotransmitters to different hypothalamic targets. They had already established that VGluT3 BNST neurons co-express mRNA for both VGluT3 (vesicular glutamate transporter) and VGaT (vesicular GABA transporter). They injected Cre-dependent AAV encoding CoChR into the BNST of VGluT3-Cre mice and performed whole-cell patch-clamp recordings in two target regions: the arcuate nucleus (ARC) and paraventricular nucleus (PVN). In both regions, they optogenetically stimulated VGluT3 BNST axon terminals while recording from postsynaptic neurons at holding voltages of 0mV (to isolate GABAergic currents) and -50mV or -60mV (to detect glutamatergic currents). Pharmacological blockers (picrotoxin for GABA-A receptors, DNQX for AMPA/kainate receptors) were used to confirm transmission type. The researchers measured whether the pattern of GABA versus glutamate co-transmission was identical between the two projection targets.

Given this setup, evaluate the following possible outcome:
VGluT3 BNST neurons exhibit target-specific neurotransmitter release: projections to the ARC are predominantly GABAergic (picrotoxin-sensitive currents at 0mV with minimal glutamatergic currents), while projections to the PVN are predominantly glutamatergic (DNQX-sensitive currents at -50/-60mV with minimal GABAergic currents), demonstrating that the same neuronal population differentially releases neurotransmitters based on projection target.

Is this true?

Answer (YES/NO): NO